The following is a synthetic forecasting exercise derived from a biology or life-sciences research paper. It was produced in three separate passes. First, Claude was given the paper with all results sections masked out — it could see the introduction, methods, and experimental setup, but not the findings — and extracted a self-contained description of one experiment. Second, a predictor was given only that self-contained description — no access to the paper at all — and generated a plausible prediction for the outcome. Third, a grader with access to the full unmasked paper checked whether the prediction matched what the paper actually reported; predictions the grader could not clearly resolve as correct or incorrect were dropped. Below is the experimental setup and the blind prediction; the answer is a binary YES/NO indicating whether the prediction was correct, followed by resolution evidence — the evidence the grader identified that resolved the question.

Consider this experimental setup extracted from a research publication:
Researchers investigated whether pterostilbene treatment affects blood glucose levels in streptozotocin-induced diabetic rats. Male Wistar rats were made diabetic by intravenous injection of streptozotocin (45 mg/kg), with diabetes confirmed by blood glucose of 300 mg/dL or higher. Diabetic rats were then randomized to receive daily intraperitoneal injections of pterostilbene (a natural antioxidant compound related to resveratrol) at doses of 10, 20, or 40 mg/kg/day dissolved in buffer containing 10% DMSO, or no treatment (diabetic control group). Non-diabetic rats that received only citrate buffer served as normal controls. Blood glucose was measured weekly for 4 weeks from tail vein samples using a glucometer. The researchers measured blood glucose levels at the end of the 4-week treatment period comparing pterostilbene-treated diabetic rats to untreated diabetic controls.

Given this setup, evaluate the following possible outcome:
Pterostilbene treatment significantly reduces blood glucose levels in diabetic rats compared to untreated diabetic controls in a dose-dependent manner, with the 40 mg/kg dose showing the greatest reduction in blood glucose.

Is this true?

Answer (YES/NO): NO